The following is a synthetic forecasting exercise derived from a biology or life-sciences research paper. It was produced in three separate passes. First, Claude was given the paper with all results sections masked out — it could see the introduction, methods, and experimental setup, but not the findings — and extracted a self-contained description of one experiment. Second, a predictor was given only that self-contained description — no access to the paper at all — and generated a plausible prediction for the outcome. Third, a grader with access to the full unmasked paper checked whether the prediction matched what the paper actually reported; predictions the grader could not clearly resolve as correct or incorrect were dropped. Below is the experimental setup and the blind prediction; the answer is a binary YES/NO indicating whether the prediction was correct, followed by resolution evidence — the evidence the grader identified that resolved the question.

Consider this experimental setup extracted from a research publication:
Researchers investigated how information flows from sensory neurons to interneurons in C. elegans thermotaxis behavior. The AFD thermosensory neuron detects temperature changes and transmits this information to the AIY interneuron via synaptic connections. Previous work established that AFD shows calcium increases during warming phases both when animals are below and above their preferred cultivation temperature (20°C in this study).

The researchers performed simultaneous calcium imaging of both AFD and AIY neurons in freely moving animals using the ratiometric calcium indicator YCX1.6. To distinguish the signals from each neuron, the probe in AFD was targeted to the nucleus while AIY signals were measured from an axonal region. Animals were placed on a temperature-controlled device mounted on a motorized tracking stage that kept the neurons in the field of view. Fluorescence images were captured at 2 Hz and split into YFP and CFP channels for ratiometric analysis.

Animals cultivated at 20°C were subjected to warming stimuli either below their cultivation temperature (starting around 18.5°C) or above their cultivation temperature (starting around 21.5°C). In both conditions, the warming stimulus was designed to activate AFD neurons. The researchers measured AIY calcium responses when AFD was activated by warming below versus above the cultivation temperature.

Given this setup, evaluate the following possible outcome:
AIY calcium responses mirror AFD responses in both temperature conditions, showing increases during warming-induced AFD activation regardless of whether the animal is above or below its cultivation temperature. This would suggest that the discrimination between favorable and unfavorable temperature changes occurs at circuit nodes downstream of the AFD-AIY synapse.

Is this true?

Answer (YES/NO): NO